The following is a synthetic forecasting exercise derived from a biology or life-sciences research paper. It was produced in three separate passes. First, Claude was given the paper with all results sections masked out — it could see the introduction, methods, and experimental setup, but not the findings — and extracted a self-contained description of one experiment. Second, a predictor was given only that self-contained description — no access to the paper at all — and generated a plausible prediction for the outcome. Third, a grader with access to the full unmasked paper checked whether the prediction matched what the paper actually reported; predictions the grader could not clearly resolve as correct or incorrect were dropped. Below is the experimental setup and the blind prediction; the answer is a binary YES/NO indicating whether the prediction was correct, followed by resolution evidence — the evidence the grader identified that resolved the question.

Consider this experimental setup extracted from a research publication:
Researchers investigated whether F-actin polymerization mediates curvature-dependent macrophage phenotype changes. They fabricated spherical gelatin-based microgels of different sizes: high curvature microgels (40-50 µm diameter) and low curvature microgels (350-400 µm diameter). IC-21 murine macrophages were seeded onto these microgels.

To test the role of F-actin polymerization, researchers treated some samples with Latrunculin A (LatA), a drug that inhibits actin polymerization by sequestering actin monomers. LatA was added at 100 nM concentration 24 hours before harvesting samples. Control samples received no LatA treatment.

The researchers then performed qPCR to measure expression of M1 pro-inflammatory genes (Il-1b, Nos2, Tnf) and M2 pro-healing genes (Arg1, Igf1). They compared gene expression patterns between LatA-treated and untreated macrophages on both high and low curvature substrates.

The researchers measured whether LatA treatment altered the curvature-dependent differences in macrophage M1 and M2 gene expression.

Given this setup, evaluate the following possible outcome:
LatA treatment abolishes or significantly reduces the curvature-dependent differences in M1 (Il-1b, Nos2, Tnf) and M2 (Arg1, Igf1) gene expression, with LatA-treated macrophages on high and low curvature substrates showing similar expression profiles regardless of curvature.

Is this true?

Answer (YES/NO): NO